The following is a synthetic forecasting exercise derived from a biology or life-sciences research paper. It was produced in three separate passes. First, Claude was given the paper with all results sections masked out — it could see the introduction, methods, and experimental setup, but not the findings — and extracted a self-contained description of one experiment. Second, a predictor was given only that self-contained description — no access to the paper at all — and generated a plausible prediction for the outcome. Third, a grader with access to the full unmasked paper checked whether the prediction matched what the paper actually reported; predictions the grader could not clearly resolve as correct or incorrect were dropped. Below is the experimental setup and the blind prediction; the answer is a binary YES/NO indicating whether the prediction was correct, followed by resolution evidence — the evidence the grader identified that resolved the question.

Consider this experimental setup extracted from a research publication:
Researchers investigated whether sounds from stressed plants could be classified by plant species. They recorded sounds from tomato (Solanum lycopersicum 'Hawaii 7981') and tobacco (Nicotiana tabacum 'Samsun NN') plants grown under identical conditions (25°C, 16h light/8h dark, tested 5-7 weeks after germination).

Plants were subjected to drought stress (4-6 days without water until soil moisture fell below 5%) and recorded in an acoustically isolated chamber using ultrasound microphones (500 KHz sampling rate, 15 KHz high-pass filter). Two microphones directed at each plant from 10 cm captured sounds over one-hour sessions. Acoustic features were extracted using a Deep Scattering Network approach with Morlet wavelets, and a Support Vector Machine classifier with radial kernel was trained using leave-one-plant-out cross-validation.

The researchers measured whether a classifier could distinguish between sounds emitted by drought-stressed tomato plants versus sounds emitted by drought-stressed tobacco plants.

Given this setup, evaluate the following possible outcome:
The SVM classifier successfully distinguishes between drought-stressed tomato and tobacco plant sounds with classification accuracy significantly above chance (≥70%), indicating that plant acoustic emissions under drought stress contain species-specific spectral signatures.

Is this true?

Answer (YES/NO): YES